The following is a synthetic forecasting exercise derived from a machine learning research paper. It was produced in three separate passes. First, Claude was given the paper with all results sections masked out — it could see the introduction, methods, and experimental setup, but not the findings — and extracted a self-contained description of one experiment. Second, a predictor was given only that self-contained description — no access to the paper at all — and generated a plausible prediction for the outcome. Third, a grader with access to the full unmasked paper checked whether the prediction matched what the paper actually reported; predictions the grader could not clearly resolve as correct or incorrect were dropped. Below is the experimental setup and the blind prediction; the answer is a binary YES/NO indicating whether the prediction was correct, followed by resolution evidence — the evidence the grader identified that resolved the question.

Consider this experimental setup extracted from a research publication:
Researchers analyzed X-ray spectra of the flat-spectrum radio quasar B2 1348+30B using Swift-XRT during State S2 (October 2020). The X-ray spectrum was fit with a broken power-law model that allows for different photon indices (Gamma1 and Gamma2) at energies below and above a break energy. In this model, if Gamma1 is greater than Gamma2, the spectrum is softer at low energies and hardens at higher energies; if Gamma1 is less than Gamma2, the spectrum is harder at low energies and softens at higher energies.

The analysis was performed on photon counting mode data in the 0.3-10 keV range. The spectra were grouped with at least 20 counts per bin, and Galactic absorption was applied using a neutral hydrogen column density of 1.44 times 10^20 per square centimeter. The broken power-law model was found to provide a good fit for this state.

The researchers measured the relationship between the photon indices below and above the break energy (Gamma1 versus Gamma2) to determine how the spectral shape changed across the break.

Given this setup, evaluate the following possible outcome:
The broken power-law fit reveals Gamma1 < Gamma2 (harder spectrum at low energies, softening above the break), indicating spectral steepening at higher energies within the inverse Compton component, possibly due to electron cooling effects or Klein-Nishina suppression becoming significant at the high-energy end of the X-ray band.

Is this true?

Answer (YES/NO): NO